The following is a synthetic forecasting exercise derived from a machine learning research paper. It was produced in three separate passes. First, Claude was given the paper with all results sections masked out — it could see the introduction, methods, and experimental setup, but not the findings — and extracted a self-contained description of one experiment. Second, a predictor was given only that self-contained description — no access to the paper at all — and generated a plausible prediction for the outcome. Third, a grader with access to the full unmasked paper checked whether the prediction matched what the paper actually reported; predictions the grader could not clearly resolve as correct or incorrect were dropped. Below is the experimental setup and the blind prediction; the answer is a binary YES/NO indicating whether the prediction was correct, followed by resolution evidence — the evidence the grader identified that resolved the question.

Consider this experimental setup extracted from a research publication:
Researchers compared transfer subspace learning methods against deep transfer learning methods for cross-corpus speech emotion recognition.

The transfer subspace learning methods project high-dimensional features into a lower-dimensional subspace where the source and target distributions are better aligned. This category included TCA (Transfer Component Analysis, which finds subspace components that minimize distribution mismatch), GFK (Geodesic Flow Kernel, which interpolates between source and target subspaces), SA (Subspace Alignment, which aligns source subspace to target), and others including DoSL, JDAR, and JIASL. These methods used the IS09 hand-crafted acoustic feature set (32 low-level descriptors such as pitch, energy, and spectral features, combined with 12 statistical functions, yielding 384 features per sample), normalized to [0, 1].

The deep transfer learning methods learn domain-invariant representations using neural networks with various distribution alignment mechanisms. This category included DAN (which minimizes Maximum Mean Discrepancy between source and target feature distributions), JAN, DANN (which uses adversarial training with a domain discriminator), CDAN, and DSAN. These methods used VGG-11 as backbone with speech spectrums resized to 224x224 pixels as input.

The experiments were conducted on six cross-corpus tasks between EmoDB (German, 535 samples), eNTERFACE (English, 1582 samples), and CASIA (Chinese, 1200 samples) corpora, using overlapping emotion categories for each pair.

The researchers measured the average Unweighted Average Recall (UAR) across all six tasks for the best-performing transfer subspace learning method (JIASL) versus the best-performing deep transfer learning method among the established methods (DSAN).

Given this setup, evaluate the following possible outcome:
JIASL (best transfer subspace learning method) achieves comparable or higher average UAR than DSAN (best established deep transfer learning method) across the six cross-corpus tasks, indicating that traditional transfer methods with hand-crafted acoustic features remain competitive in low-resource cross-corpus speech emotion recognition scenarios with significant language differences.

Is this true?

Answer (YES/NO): YES